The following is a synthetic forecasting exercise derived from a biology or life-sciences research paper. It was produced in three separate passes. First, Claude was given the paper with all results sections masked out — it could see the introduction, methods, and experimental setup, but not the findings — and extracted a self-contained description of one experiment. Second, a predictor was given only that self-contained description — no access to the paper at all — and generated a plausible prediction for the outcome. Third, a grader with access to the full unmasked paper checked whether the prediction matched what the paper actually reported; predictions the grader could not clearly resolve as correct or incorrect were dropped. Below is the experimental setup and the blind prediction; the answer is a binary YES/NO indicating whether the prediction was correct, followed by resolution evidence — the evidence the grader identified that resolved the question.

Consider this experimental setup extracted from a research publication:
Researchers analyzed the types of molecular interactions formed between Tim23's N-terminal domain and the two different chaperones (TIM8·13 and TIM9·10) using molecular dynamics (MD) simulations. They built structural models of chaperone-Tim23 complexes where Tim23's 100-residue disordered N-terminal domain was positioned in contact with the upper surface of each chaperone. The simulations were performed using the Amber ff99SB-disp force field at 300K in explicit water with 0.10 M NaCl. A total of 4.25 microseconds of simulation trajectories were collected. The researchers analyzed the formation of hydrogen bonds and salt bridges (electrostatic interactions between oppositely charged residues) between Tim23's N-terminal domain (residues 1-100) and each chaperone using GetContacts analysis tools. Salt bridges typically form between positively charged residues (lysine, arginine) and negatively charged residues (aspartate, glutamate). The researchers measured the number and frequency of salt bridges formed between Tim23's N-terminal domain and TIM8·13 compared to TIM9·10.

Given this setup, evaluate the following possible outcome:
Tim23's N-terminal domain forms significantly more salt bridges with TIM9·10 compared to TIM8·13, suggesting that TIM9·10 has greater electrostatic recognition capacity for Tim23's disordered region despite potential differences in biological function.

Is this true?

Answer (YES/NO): NO